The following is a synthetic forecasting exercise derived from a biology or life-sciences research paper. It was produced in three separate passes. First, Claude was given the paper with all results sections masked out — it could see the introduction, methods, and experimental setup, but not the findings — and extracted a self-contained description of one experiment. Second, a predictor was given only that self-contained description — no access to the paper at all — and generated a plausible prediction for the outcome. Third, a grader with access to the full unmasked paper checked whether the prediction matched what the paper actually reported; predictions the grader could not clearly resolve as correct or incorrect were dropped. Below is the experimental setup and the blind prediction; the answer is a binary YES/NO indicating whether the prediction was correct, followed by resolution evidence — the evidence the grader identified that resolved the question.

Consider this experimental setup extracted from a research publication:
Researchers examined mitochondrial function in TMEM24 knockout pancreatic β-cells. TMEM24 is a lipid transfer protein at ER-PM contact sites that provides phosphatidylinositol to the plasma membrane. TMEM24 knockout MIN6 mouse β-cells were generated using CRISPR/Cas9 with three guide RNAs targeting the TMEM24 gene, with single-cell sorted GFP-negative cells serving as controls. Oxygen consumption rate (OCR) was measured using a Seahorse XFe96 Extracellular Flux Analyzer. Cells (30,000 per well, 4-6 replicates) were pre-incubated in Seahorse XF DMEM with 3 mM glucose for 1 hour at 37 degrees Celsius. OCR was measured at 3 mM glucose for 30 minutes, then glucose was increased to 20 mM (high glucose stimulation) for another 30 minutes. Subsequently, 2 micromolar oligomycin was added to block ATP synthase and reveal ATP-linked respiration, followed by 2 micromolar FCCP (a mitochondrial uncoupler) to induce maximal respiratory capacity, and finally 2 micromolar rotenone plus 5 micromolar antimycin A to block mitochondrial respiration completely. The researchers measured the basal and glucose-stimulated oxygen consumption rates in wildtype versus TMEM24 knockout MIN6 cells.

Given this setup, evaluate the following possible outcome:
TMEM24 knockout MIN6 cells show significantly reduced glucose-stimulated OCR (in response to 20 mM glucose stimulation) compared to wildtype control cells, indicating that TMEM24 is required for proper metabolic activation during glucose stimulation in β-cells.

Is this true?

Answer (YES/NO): YES